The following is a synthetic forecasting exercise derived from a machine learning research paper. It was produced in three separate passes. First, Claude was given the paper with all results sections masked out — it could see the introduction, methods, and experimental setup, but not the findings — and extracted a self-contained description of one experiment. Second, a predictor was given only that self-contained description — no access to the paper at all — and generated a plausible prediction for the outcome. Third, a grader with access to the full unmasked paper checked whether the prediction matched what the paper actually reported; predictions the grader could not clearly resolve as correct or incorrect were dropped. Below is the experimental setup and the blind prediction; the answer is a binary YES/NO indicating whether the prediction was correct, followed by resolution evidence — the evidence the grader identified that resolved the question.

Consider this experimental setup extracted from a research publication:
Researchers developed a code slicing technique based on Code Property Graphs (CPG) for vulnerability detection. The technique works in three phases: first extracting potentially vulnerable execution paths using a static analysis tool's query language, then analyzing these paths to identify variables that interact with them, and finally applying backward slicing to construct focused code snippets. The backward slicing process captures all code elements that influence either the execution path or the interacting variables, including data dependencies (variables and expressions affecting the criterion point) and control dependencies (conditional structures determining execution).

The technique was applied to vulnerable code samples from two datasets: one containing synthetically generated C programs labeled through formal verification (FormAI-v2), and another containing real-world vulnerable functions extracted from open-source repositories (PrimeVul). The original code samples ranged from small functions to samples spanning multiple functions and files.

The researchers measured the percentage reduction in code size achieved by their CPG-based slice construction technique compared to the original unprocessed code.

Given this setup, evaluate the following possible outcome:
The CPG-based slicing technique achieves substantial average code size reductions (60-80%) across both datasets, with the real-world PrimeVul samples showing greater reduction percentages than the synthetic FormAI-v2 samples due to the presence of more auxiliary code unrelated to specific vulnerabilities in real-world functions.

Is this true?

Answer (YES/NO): NO